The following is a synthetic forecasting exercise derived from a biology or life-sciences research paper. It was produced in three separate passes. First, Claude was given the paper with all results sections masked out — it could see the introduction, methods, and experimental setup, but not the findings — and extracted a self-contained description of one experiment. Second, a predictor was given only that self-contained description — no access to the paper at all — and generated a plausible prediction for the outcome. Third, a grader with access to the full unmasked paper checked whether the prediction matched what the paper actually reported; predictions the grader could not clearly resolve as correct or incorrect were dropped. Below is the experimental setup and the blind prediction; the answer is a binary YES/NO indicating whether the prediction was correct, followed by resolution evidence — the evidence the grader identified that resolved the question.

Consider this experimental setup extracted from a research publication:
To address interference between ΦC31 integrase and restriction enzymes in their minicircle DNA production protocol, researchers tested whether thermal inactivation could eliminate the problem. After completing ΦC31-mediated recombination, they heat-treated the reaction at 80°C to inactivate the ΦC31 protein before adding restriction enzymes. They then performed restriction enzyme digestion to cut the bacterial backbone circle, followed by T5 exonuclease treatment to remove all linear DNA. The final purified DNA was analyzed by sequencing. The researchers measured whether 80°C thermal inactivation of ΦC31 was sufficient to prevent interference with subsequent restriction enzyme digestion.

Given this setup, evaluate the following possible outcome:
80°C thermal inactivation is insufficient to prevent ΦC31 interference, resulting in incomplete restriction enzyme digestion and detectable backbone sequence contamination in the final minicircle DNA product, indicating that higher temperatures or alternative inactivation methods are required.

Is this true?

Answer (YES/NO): YES